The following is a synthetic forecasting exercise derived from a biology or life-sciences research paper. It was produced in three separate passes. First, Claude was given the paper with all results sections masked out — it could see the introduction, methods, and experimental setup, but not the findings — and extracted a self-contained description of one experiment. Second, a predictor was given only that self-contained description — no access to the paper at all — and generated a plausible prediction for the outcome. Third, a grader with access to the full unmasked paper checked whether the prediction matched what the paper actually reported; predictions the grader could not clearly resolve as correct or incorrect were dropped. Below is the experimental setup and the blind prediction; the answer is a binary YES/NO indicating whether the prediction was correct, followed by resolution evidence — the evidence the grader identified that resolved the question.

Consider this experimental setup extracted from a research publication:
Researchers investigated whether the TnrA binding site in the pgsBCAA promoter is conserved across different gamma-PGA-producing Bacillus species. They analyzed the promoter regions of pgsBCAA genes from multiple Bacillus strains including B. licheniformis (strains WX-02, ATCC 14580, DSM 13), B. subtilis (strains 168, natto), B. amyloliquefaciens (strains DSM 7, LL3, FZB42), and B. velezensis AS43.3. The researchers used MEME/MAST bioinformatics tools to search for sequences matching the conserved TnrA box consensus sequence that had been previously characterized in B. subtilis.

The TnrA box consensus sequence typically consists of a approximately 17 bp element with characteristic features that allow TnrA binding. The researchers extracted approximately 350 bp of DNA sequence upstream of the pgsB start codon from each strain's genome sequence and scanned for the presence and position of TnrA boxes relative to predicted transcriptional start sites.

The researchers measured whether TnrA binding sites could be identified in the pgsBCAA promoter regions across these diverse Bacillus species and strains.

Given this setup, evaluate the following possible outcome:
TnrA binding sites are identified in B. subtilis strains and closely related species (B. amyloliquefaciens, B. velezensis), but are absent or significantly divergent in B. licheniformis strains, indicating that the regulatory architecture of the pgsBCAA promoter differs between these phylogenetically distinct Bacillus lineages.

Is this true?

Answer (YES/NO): NO